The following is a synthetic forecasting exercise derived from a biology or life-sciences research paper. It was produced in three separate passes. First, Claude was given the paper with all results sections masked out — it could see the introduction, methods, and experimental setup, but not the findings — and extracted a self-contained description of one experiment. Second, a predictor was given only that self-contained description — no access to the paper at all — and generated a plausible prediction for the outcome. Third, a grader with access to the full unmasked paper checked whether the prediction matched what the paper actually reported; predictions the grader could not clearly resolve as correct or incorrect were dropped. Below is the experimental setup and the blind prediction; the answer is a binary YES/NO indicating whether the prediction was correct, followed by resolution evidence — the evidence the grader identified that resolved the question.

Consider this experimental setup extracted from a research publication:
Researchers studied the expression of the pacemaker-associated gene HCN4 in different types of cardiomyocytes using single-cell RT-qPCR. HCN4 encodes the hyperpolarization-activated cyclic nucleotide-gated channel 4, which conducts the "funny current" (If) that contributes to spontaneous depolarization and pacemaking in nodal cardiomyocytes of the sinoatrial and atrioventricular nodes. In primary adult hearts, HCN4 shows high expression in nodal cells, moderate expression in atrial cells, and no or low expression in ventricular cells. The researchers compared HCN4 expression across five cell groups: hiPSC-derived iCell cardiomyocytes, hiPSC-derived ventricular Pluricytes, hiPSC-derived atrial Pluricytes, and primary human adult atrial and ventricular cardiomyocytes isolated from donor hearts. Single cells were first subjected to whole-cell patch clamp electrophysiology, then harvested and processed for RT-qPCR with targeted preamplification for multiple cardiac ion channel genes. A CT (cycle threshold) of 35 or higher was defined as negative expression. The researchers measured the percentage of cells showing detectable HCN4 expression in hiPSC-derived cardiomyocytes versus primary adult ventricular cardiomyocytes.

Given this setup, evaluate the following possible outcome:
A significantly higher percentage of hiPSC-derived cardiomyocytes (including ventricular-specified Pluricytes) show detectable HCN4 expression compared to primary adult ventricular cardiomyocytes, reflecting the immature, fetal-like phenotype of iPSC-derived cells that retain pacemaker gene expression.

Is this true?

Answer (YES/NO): NO